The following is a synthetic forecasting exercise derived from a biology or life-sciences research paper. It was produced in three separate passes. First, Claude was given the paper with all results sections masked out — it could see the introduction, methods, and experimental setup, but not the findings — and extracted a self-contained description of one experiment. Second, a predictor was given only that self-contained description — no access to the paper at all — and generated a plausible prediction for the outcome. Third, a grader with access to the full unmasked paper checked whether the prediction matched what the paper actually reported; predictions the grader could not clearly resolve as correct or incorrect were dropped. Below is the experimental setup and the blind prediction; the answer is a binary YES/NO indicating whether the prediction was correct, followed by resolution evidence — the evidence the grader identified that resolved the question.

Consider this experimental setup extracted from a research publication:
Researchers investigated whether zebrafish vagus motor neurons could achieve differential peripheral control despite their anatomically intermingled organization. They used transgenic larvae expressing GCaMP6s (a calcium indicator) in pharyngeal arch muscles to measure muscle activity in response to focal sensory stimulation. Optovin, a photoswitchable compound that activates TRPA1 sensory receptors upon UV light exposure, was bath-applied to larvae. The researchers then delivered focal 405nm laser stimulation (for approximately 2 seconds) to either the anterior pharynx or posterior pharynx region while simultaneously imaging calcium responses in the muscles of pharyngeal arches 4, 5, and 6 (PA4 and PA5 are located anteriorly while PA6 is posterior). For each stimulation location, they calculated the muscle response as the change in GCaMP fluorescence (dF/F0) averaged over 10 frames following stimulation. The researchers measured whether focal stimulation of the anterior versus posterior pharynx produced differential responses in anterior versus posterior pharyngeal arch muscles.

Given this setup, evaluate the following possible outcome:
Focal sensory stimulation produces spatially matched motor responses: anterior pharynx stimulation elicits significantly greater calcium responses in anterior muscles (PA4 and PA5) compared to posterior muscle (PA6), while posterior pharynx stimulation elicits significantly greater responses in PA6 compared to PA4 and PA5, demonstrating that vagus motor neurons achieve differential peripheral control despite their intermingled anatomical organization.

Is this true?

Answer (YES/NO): NO